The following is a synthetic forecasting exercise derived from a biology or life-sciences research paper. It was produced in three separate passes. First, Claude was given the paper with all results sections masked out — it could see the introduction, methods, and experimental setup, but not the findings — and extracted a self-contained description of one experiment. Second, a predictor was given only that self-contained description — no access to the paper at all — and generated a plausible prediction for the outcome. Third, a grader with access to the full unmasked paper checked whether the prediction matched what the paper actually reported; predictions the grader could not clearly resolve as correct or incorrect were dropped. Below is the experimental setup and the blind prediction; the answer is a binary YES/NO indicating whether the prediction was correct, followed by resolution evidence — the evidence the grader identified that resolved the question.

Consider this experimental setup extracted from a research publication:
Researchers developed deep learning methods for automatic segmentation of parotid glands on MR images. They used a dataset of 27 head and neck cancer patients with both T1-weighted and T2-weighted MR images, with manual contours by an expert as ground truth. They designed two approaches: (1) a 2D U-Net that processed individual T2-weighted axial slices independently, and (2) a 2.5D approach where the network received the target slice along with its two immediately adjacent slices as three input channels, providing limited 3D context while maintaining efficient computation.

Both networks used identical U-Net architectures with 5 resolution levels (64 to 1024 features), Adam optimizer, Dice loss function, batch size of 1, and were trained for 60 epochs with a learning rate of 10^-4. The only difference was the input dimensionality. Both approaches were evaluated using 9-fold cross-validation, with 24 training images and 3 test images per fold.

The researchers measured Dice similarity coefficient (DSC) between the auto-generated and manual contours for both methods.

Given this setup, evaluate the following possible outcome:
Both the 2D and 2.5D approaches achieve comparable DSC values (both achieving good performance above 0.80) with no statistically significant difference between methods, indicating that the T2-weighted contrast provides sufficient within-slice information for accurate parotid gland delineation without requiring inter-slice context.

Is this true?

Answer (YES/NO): YES